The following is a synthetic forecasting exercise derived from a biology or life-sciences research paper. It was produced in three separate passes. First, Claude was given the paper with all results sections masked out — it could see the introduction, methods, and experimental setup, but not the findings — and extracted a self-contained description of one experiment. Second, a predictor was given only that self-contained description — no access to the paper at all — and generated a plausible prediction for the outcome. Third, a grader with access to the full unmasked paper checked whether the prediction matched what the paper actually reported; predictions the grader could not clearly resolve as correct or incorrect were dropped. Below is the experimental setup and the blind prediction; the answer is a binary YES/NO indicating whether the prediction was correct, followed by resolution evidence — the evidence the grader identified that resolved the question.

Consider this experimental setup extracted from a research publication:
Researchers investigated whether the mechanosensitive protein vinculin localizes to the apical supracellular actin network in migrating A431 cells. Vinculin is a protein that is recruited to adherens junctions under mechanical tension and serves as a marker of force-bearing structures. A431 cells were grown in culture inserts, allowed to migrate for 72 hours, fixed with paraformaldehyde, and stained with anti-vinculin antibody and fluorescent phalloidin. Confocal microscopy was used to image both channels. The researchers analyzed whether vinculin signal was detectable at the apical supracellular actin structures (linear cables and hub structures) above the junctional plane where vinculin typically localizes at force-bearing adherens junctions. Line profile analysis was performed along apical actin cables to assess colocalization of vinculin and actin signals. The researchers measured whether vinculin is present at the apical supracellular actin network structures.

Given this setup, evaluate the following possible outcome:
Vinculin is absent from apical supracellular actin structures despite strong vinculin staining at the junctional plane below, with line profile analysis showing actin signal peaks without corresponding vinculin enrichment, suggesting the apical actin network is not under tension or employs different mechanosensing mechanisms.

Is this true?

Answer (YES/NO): NO